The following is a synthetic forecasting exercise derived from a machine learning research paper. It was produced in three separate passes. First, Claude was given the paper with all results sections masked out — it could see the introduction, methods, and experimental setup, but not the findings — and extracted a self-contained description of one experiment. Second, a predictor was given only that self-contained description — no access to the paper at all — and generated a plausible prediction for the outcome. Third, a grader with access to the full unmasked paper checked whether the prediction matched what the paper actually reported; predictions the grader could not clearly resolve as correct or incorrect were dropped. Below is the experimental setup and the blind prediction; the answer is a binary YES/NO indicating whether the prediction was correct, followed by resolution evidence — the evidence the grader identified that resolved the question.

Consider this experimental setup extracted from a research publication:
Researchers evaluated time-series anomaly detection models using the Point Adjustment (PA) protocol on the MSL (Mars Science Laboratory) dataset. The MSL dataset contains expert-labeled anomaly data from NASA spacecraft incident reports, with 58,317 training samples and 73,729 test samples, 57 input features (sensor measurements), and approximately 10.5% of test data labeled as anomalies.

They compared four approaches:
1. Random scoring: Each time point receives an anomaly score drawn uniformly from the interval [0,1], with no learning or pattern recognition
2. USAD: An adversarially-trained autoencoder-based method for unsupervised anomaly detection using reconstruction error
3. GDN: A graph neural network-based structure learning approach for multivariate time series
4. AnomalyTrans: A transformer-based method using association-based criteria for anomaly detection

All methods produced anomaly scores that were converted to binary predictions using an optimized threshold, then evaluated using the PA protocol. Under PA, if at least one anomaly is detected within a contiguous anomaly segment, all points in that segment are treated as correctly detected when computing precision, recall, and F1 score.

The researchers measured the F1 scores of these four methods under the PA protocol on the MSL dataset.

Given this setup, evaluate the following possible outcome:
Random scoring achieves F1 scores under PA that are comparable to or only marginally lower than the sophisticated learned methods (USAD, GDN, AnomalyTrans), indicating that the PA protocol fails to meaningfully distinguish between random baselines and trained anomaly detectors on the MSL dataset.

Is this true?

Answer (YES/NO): YES